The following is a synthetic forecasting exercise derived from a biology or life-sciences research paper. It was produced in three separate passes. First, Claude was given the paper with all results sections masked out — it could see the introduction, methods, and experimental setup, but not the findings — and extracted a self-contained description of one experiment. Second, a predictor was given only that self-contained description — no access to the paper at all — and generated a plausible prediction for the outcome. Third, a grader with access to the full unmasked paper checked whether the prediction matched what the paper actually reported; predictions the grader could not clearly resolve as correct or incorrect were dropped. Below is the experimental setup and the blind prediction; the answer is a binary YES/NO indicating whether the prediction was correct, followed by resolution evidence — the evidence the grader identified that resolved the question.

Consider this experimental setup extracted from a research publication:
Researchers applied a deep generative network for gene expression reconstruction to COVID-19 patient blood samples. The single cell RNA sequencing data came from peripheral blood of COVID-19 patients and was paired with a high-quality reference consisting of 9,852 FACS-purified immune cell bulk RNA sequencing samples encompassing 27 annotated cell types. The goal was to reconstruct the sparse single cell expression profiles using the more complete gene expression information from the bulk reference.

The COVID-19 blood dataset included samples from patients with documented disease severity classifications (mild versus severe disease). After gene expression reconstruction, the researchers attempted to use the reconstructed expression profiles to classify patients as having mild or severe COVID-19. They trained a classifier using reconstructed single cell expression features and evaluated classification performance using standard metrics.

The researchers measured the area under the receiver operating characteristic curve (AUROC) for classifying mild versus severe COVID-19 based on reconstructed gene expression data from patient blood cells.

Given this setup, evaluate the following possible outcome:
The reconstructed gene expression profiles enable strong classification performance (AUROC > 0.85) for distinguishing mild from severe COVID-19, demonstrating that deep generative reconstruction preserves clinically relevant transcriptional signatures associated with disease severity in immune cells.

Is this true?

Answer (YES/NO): NO